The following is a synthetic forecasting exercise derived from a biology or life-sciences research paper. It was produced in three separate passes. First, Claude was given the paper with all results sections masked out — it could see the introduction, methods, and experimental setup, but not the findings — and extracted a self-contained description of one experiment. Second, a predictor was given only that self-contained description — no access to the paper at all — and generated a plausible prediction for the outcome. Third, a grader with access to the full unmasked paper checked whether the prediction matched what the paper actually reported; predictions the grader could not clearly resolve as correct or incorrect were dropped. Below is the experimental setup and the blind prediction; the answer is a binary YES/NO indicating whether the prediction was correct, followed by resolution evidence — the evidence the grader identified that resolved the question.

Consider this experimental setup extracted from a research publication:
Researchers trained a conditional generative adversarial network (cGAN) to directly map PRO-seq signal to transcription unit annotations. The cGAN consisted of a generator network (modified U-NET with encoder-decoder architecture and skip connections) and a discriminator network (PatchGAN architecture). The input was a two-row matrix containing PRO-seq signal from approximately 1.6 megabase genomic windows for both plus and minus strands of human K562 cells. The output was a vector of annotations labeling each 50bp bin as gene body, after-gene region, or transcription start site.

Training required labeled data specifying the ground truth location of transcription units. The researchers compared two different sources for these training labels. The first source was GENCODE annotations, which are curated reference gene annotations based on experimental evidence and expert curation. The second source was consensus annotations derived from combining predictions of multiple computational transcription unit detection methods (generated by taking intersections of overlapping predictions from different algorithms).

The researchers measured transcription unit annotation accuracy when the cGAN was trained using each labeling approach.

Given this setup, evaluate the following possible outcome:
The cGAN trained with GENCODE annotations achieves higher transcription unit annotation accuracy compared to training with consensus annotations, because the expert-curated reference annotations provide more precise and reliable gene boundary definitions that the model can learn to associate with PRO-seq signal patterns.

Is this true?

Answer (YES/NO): NO